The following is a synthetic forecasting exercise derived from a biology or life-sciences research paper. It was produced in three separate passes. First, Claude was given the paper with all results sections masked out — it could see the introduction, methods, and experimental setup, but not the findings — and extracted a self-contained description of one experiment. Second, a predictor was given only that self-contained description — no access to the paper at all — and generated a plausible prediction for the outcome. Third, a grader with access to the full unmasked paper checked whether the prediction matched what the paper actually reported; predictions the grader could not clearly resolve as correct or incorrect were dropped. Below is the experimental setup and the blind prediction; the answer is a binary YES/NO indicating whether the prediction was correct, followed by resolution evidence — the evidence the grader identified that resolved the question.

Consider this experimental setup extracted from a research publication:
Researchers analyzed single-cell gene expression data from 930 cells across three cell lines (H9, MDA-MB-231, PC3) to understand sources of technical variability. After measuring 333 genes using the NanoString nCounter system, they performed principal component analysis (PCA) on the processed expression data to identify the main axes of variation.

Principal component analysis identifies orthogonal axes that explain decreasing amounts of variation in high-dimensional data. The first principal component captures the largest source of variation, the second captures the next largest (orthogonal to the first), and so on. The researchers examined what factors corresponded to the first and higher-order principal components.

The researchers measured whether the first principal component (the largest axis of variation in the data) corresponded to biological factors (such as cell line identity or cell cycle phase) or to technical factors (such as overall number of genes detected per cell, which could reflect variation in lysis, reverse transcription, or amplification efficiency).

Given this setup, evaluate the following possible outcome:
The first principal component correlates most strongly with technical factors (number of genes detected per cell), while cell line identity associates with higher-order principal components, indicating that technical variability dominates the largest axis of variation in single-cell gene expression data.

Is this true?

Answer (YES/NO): YES